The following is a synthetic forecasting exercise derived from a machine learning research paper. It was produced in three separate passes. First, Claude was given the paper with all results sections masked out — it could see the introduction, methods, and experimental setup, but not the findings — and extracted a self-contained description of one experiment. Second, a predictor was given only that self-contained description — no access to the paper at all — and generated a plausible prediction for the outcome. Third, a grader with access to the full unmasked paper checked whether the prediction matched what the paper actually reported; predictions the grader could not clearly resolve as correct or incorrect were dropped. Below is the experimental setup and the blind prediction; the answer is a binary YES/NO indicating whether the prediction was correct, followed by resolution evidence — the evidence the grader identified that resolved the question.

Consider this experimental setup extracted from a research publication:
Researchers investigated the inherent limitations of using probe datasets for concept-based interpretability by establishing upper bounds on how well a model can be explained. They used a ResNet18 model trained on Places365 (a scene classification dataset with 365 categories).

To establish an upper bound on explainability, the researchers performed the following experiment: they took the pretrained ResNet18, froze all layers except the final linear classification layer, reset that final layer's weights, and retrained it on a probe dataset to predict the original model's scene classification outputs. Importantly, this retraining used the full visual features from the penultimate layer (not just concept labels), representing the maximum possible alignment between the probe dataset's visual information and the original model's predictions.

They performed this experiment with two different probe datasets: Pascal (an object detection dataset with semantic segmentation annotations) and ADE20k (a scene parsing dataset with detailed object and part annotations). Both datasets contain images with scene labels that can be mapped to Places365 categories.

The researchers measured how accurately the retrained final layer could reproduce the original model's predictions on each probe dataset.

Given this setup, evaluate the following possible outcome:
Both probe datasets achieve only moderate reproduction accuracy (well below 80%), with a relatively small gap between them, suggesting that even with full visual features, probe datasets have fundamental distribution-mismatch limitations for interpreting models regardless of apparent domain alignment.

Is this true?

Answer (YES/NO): NO